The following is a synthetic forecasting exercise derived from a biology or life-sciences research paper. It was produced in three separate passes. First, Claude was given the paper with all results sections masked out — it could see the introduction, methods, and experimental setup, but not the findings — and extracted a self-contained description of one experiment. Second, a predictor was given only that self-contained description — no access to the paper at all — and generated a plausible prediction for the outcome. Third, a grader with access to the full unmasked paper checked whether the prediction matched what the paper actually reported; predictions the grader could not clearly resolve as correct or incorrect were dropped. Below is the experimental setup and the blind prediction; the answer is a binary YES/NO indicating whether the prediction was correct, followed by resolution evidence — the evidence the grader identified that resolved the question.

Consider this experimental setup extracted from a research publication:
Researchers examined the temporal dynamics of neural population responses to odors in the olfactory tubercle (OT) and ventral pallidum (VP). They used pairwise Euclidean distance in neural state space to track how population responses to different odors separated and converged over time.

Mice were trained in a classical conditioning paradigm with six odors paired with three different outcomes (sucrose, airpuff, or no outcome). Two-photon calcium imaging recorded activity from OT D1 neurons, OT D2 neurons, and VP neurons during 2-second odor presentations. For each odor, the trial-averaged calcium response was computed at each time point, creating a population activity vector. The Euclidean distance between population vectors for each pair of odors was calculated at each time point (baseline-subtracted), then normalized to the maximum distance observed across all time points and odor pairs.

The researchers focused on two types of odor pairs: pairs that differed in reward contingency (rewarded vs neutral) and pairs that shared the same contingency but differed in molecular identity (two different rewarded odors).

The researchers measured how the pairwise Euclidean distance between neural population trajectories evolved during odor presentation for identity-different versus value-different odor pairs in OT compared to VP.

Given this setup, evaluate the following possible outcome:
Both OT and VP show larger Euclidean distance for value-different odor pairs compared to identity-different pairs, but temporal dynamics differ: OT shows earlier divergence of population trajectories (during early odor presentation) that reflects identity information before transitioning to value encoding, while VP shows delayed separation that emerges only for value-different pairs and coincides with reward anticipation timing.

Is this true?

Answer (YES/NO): NO